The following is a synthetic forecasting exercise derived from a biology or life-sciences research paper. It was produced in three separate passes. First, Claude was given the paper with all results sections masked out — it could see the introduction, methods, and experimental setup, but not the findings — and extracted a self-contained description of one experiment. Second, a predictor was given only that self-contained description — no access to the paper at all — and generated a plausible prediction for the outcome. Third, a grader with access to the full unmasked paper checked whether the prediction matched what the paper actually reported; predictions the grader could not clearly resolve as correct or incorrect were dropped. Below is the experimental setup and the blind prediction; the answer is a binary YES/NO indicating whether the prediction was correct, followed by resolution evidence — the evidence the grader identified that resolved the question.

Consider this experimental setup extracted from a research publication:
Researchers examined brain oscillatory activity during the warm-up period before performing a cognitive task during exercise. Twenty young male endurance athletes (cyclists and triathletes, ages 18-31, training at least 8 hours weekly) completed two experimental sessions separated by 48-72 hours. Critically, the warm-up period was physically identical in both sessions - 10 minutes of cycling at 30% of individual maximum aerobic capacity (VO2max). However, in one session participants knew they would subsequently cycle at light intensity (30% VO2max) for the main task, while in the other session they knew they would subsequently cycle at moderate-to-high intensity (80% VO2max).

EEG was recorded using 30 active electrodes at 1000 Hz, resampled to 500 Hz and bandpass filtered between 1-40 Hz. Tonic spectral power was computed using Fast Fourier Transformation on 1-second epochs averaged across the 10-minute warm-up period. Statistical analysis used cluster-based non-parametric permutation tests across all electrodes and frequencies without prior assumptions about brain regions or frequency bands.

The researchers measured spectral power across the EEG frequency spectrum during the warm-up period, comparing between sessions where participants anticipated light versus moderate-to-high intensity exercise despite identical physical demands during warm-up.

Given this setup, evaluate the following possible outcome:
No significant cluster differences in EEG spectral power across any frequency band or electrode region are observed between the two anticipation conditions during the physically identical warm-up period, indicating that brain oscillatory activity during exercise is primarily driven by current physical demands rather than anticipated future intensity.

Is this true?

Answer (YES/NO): YES